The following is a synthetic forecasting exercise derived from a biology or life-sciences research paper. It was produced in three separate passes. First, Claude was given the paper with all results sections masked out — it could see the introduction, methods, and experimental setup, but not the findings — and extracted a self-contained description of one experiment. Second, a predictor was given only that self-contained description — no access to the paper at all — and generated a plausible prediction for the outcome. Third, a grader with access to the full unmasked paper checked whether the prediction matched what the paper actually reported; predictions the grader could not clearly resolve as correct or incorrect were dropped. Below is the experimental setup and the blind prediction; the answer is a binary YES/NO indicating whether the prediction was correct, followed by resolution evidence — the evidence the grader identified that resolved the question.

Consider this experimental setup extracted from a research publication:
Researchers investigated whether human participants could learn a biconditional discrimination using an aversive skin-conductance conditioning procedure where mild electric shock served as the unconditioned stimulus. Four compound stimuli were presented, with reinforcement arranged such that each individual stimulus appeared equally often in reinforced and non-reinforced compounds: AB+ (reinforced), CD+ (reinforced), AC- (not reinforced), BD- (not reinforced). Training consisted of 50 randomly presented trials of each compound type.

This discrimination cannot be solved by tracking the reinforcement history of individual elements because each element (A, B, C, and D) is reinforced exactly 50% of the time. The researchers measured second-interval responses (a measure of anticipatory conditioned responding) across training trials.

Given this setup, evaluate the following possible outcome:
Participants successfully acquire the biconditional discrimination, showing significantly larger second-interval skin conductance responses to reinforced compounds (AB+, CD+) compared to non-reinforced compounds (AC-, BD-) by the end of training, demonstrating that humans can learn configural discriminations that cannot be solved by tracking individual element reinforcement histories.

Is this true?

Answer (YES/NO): YES